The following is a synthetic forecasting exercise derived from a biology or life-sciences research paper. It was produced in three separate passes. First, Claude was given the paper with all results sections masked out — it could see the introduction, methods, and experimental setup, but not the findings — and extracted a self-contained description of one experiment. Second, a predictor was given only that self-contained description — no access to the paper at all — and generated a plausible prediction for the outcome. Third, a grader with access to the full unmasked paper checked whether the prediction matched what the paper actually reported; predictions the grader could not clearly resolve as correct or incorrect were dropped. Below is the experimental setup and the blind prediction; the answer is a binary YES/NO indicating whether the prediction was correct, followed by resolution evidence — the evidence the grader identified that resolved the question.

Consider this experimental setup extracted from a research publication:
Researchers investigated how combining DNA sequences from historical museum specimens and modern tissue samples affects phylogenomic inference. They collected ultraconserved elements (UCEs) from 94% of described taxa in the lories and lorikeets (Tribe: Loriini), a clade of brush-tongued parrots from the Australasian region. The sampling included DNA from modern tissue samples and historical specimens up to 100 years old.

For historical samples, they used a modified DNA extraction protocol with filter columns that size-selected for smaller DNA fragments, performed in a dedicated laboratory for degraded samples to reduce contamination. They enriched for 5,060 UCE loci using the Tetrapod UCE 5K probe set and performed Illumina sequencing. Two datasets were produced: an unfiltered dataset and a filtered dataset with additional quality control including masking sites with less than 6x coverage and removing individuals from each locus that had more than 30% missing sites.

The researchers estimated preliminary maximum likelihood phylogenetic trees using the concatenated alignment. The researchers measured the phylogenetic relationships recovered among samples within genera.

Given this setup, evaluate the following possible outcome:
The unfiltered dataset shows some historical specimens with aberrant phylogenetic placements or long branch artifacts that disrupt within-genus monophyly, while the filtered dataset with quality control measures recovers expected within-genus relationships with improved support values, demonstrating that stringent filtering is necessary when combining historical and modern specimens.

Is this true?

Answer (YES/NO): NO